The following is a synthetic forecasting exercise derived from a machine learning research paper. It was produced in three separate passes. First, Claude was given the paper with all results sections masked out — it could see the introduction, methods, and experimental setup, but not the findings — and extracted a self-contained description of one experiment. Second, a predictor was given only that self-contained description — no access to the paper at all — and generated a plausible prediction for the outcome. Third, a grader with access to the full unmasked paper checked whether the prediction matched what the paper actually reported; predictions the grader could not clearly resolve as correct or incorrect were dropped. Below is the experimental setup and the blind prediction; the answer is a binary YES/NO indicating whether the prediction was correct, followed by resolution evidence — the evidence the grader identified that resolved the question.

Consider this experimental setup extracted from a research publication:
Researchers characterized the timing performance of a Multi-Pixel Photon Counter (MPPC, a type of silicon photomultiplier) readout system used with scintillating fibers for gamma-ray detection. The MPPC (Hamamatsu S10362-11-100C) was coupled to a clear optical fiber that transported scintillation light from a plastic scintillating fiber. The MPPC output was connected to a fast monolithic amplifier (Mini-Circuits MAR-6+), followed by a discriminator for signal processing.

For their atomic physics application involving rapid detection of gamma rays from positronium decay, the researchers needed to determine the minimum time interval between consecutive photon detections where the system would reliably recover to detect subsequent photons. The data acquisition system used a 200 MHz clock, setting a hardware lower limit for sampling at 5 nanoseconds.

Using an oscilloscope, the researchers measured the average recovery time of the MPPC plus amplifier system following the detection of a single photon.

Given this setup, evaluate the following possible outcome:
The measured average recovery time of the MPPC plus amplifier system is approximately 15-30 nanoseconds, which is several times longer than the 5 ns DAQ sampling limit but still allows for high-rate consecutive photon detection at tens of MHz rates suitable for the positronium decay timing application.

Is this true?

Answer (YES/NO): NO